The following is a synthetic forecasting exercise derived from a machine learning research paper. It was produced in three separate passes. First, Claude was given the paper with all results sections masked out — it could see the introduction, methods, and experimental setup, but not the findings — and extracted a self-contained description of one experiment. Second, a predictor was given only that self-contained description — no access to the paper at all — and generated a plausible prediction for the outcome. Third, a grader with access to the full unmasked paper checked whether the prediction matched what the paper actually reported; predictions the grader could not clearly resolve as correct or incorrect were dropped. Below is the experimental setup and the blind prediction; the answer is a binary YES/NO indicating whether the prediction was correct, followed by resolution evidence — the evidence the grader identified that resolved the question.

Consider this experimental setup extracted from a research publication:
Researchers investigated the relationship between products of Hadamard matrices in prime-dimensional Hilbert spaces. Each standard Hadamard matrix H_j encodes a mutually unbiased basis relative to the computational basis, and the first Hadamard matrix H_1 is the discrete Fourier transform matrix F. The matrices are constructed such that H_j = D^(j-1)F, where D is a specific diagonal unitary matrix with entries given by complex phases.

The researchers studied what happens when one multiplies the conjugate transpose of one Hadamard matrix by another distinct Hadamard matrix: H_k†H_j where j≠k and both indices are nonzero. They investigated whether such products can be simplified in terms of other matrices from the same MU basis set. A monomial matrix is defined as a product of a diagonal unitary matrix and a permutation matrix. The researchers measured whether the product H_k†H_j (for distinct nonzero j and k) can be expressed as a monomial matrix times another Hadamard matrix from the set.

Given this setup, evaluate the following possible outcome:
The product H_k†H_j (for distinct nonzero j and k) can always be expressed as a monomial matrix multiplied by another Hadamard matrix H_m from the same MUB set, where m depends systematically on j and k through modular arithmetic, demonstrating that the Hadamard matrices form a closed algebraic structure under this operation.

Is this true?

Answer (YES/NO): NO